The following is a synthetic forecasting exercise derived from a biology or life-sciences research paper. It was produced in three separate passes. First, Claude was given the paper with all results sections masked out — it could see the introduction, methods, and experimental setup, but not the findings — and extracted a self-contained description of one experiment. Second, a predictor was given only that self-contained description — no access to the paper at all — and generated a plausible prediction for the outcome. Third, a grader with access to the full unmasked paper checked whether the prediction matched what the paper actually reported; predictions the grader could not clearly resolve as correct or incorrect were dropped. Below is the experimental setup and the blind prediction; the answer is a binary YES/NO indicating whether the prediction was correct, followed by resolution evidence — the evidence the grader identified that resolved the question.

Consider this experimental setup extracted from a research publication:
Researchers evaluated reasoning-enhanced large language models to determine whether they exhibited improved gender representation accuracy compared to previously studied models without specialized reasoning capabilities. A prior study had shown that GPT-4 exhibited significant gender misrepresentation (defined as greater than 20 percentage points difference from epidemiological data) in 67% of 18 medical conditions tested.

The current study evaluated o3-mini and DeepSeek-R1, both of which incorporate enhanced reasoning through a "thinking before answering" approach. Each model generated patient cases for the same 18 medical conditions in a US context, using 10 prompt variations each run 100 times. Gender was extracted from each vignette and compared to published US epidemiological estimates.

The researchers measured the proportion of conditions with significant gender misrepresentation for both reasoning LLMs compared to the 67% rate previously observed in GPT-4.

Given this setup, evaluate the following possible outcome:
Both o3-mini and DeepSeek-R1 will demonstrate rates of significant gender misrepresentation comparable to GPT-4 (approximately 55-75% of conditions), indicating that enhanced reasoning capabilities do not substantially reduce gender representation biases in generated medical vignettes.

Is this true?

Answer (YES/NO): YES